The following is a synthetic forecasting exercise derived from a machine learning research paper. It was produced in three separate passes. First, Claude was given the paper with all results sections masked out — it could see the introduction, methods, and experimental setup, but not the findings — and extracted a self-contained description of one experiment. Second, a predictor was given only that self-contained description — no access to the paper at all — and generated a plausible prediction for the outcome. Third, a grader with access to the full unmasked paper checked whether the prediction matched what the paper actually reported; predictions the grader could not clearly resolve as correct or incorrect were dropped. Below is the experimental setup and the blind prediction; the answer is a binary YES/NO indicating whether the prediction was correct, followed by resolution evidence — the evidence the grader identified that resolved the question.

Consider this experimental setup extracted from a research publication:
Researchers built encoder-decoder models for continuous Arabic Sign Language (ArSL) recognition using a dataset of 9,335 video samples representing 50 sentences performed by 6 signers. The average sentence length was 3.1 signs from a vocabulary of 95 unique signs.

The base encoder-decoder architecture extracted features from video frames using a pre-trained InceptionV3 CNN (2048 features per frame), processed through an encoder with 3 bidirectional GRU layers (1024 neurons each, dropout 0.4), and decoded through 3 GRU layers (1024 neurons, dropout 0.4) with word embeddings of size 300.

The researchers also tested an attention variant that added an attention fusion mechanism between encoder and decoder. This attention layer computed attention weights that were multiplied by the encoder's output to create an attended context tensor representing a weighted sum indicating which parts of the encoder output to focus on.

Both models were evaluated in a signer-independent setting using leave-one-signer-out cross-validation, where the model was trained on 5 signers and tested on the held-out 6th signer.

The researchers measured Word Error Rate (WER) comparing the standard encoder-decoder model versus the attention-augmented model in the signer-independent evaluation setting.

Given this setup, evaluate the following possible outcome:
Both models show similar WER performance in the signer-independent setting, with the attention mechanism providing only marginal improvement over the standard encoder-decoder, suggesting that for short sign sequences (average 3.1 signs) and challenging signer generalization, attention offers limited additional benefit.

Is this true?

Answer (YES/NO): NO